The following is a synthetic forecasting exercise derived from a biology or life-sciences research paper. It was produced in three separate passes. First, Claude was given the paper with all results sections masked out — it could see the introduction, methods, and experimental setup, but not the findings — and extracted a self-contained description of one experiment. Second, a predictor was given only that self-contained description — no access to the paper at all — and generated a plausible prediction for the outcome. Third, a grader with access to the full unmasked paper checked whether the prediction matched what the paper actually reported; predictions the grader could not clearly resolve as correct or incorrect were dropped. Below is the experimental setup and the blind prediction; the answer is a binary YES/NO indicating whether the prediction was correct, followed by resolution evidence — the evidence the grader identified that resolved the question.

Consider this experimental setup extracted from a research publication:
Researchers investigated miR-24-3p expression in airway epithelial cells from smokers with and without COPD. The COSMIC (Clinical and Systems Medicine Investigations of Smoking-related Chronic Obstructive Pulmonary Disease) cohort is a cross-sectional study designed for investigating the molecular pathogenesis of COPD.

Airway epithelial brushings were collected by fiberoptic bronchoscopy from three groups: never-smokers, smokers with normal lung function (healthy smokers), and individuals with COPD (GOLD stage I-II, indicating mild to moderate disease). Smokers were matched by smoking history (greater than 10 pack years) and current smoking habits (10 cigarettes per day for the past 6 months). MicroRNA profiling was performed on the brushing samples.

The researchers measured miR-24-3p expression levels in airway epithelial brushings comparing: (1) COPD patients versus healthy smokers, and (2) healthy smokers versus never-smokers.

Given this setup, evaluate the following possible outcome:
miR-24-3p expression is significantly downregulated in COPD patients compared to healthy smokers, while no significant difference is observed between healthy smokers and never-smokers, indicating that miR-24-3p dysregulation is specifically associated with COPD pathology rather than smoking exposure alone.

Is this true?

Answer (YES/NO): NO